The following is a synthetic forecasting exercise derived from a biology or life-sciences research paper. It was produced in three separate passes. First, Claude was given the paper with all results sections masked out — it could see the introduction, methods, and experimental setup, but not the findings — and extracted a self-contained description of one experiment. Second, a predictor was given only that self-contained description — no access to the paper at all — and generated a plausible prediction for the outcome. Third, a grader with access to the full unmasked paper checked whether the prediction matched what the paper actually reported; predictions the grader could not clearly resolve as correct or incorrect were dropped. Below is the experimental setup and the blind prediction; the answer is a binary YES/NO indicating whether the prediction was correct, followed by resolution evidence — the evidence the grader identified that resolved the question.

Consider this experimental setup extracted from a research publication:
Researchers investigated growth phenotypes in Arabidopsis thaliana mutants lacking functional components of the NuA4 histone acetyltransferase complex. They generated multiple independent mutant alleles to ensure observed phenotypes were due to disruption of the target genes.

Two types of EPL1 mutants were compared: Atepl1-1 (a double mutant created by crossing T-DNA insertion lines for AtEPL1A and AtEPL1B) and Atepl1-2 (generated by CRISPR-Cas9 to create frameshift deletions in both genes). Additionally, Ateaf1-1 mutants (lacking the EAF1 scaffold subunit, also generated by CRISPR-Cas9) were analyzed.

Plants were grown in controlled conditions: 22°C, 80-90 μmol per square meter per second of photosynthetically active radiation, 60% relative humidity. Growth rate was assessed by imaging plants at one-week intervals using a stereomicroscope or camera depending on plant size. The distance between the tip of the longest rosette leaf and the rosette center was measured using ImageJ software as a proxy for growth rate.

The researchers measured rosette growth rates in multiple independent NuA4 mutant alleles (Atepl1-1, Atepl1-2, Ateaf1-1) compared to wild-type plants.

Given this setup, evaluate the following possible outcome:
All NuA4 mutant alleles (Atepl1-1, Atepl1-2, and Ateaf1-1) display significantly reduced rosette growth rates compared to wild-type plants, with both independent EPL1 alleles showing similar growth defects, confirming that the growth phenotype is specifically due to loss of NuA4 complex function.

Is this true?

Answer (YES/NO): YES